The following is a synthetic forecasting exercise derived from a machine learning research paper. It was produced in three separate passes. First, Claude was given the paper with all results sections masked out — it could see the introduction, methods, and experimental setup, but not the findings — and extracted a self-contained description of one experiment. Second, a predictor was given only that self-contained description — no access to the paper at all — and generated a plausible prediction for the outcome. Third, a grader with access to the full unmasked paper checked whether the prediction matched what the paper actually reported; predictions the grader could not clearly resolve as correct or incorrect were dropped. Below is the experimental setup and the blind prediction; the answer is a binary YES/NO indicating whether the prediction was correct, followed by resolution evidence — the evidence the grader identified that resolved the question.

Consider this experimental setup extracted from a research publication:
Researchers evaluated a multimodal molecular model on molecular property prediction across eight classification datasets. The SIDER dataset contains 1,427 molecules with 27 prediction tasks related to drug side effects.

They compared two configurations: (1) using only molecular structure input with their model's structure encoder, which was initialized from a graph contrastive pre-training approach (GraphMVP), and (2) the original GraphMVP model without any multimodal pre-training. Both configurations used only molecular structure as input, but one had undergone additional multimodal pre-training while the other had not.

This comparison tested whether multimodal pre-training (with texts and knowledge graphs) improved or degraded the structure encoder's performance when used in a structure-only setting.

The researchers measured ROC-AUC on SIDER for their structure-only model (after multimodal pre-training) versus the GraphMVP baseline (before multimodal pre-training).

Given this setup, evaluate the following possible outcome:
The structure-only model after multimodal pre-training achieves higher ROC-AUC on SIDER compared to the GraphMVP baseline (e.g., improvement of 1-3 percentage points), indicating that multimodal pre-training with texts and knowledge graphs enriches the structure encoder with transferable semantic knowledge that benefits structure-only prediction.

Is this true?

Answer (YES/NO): NO